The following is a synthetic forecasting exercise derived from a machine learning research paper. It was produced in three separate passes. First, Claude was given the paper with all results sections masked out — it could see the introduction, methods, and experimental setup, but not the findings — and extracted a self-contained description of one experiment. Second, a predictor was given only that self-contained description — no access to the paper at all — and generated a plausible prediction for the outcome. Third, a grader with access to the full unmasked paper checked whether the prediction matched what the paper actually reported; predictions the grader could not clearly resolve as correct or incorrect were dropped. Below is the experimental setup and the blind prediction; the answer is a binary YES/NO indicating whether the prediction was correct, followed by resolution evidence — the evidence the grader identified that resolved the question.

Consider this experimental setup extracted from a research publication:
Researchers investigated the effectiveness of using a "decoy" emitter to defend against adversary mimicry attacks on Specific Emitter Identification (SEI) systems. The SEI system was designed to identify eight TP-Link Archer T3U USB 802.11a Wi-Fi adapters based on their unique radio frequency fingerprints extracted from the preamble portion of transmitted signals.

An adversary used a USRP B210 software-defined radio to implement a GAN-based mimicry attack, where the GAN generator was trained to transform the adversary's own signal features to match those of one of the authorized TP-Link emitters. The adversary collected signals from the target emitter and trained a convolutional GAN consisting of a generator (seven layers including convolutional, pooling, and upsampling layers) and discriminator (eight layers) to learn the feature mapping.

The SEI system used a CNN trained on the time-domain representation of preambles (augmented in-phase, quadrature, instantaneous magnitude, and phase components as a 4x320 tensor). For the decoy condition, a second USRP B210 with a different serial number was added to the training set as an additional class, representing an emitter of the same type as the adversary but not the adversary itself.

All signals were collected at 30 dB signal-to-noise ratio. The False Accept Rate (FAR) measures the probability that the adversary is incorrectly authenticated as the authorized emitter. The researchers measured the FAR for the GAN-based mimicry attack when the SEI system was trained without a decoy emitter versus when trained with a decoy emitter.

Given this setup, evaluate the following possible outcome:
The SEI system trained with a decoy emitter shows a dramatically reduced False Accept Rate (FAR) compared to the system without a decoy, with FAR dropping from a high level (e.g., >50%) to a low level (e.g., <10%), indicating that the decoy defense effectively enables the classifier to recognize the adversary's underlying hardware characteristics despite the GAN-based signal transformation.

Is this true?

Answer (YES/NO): NO